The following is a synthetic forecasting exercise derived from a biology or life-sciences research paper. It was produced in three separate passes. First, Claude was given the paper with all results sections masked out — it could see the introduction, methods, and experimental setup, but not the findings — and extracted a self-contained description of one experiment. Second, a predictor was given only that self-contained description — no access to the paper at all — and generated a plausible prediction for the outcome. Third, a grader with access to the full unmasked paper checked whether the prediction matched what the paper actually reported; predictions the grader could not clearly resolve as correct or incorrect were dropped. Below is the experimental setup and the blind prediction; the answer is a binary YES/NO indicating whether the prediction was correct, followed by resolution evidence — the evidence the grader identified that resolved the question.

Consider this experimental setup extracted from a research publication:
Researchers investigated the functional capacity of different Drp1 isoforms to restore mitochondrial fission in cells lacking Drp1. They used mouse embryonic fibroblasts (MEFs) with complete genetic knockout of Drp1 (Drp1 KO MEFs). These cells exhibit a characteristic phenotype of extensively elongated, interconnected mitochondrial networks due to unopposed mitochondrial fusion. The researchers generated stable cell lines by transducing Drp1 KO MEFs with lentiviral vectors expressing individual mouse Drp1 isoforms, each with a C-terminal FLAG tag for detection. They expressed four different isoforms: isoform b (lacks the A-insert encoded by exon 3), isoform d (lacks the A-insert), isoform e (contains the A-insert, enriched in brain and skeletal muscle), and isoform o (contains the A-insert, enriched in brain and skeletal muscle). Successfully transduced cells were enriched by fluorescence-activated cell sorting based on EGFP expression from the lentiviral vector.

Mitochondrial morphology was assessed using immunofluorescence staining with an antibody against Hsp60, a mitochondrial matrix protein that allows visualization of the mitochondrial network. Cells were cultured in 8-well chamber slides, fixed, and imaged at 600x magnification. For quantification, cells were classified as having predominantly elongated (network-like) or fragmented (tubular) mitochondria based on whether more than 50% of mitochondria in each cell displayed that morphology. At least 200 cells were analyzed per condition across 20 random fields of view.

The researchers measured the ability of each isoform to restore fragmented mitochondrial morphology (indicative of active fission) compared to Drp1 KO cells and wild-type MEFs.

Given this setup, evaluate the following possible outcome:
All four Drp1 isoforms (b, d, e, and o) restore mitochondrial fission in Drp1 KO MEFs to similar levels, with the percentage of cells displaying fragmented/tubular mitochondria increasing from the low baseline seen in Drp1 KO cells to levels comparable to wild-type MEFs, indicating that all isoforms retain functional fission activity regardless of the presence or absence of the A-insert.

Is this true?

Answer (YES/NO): NO